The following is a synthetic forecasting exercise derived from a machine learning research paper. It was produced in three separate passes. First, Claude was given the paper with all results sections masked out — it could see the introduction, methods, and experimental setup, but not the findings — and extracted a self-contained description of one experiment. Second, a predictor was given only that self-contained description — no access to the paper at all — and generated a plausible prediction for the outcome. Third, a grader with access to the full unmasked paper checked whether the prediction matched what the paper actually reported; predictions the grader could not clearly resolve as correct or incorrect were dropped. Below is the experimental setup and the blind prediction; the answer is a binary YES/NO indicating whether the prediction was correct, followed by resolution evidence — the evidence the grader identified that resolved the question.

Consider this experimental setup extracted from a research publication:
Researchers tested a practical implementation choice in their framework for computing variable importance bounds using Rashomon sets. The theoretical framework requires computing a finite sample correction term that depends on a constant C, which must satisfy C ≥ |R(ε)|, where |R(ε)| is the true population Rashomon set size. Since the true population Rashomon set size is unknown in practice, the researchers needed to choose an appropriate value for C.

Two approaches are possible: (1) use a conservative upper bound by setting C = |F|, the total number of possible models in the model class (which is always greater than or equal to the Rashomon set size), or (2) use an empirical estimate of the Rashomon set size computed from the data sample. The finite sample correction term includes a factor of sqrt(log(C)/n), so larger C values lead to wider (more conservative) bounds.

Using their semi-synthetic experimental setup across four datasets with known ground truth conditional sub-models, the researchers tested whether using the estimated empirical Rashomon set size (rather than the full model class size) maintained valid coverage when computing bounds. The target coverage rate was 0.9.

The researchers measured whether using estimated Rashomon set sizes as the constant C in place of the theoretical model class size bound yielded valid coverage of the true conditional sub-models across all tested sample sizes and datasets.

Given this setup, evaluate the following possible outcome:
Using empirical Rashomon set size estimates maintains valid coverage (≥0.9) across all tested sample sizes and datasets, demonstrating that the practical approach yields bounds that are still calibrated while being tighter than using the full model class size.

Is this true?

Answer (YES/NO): YES